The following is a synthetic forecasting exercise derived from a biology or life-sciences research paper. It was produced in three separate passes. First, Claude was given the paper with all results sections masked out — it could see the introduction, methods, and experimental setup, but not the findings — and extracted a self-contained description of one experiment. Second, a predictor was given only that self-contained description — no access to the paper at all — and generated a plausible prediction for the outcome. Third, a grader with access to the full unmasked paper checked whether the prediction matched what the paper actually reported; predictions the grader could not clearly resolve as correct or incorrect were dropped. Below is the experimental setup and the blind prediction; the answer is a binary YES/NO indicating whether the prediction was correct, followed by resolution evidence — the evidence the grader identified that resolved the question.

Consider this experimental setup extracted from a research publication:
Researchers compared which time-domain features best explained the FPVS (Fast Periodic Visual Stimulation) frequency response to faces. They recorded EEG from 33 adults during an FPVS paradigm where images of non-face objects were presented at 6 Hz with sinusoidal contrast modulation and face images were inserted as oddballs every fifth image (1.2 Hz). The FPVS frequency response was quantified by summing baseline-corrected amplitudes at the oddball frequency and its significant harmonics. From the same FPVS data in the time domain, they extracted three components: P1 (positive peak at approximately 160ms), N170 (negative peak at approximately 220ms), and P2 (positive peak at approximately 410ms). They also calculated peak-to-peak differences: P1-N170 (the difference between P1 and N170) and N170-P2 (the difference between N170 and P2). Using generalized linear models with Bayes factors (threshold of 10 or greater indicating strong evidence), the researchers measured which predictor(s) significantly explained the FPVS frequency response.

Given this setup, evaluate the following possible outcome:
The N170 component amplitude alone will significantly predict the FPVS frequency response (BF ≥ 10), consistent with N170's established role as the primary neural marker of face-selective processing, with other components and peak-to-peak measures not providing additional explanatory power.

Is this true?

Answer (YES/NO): NO